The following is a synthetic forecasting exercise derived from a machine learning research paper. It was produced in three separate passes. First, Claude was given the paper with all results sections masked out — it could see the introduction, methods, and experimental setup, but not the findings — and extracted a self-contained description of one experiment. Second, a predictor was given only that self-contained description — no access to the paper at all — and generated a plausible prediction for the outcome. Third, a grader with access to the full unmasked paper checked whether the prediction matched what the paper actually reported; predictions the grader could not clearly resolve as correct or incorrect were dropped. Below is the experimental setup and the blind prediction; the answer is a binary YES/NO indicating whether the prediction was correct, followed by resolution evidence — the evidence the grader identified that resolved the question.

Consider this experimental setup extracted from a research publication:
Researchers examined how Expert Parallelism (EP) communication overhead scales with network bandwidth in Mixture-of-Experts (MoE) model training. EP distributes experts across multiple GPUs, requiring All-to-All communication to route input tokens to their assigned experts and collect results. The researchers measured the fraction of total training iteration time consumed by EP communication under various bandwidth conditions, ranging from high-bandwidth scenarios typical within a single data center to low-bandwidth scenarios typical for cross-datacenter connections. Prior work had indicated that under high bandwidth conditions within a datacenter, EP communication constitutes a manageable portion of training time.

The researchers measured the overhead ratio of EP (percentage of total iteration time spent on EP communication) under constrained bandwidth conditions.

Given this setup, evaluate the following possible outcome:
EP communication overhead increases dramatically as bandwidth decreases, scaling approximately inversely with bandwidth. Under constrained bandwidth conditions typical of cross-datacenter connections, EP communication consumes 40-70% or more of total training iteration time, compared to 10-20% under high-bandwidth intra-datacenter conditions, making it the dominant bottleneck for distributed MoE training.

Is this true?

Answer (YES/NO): YES